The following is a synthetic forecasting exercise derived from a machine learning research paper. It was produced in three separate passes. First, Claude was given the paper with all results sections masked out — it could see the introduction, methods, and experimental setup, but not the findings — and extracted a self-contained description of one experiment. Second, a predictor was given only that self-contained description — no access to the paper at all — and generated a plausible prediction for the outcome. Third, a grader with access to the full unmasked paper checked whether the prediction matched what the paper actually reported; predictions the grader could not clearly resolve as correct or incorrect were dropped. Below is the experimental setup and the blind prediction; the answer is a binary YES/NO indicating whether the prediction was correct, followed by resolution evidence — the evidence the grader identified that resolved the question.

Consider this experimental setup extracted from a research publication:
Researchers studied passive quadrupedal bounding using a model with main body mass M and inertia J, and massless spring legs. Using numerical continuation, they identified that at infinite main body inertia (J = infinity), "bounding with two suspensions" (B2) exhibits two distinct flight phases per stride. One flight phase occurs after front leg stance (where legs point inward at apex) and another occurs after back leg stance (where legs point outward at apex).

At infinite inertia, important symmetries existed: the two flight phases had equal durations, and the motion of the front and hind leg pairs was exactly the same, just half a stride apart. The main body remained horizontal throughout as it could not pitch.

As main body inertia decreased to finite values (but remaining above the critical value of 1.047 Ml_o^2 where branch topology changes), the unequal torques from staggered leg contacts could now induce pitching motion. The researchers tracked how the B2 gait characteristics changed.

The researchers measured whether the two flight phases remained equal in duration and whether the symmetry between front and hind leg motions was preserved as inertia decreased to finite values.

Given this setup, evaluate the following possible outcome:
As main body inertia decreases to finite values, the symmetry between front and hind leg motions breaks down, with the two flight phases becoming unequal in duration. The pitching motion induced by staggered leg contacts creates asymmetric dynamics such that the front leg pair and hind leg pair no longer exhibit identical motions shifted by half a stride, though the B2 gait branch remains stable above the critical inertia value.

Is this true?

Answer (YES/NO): YES